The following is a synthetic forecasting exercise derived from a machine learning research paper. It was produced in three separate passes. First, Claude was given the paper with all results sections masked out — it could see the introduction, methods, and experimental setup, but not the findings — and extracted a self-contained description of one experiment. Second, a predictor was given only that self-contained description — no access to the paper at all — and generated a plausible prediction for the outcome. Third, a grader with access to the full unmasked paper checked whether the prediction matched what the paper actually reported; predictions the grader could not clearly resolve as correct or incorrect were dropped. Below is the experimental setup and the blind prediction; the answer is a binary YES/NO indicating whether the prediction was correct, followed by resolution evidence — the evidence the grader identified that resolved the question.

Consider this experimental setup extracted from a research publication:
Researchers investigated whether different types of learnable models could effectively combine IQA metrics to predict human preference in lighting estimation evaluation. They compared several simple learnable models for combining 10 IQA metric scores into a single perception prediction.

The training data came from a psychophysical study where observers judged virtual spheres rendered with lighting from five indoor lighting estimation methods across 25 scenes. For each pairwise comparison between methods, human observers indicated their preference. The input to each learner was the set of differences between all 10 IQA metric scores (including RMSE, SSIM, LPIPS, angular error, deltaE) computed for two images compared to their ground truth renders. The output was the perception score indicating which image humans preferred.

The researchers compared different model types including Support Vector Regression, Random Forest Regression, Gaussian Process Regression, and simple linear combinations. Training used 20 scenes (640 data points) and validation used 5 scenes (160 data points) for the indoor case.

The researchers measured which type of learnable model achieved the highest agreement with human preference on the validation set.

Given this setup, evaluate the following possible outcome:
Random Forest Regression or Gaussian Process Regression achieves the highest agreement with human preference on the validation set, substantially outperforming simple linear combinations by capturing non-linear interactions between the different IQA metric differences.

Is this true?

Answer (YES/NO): NO